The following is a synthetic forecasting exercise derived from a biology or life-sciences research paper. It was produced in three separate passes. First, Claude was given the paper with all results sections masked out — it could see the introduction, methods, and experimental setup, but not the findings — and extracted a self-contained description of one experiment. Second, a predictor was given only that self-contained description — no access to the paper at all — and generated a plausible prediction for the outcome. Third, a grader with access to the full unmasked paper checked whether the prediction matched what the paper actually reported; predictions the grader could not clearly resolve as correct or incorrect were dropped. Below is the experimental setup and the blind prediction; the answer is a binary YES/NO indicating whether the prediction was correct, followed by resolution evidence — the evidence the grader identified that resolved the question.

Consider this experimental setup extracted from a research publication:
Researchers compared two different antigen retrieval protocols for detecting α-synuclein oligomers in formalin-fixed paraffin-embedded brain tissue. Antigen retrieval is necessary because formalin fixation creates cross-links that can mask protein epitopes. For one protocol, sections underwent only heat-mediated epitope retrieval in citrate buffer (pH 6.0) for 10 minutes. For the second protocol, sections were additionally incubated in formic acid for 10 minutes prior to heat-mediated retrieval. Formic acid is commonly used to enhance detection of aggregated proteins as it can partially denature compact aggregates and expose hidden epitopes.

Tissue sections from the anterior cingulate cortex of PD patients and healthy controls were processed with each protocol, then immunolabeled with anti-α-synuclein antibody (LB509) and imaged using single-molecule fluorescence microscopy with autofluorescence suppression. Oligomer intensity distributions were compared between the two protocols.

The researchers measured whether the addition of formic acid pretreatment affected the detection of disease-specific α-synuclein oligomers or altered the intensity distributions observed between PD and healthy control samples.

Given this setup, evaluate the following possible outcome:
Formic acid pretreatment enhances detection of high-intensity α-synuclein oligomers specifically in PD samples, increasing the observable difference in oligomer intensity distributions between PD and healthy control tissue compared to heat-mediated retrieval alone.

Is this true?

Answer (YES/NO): NO